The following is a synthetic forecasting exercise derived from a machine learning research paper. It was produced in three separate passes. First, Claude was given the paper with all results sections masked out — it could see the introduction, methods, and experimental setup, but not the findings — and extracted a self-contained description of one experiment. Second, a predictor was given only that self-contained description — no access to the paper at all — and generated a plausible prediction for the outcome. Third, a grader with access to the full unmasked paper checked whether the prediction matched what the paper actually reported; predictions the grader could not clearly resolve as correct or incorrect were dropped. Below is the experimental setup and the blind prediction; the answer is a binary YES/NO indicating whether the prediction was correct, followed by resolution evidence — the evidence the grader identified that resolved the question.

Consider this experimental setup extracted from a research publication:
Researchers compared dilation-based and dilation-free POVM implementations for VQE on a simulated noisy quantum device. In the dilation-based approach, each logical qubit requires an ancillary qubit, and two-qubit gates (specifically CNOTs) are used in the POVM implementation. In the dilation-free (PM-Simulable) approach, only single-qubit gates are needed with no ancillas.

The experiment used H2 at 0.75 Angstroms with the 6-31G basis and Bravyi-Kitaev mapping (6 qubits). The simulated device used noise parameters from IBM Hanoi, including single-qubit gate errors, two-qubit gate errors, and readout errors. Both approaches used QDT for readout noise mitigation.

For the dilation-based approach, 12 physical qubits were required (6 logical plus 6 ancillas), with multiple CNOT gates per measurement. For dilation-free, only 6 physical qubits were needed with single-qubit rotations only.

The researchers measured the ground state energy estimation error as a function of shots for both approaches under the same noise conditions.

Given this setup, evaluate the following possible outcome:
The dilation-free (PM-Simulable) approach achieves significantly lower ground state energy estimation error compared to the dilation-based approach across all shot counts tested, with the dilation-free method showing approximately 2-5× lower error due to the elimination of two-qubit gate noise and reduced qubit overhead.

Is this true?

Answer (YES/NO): NO